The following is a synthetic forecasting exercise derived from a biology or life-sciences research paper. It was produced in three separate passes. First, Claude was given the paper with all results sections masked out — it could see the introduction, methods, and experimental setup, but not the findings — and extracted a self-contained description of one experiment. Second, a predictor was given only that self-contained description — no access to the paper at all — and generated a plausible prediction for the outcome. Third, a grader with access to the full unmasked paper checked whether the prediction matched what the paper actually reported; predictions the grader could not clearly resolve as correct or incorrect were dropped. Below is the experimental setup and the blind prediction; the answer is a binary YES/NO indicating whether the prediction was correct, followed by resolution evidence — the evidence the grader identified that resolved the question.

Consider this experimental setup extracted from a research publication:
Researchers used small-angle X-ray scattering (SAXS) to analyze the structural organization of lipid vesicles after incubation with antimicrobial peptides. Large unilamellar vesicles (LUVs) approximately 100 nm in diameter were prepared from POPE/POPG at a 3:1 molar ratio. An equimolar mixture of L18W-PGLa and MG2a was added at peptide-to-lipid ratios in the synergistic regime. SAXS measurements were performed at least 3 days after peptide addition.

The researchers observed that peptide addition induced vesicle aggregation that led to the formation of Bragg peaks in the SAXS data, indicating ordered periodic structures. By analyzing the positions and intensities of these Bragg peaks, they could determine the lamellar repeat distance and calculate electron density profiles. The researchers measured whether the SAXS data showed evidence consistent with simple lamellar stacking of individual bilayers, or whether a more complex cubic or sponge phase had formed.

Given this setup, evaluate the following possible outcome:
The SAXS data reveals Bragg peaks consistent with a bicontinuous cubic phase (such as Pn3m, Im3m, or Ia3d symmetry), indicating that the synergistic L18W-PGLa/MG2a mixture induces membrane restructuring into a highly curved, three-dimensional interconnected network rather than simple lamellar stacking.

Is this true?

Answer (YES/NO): NO